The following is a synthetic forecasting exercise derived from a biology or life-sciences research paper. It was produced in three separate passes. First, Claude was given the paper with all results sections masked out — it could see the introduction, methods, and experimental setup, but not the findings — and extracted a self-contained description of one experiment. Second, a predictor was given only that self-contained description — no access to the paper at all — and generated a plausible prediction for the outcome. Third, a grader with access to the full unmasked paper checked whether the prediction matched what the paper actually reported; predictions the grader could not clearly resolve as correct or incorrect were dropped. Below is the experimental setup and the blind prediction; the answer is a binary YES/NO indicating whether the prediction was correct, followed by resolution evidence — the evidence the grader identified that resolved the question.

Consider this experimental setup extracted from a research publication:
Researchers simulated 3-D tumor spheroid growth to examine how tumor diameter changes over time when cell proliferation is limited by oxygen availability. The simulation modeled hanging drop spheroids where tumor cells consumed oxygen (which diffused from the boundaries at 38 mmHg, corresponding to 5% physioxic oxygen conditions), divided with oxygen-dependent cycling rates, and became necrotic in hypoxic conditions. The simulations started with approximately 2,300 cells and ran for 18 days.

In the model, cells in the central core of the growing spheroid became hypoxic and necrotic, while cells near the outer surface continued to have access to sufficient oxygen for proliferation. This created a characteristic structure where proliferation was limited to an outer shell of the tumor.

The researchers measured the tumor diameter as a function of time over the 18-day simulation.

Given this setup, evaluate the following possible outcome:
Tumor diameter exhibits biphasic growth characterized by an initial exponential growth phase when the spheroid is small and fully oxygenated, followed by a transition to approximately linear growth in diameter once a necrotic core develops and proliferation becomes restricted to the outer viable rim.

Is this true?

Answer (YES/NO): NO